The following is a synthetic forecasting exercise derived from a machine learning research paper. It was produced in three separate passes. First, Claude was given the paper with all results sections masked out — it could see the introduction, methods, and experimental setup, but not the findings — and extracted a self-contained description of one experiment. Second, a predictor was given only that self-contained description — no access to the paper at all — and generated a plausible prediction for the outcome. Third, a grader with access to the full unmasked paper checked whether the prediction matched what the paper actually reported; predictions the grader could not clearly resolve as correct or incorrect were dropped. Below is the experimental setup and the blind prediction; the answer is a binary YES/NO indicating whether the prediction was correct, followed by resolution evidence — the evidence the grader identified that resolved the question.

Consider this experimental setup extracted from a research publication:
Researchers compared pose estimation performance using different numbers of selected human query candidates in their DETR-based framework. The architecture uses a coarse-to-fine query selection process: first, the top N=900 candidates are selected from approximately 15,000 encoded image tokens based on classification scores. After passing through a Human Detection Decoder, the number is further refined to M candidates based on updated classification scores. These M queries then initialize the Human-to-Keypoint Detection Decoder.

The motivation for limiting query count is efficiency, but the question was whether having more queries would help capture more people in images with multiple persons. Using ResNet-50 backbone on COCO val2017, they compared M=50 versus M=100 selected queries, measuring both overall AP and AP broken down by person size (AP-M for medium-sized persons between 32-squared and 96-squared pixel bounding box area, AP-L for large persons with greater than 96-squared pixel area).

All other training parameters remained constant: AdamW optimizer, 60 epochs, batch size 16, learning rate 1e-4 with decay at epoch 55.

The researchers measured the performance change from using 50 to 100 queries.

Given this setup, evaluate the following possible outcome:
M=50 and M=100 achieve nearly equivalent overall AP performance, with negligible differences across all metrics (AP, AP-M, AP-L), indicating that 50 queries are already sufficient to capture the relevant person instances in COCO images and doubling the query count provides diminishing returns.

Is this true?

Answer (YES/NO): NO